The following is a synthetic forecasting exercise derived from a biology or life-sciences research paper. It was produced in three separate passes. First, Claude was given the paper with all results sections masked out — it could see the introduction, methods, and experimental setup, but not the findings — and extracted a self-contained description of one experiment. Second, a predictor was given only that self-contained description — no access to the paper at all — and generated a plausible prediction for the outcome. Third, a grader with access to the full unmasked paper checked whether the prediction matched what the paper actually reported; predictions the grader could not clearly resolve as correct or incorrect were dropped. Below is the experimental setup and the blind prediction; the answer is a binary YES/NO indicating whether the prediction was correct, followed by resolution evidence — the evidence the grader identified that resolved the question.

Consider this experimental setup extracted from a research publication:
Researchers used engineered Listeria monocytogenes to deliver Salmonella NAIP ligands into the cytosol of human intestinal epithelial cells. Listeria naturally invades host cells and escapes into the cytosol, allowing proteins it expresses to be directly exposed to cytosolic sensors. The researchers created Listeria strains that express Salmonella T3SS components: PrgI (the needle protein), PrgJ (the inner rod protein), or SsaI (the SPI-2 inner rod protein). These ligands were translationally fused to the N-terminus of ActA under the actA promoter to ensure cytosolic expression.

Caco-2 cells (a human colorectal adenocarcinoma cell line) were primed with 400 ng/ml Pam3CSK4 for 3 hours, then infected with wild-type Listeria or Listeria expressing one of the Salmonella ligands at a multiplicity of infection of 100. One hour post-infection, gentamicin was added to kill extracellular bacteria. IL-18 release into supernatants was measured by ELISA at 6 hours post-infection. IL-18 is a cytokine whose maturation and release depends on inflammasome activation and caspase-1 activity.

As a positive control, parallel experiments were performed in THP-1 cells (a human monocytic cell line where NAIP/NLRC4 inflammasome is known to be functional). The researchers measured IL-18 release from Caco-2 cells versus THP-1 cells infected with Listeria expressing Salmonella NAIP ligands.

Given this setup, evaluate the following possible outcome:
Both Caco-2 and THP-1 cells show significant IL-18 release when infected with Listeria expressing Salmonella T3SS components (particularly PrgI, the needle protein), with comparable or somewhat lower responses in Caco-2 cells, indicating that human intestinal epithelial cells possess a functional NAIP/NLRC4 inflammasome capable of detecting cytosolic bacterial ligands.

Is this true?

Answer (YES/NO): NO